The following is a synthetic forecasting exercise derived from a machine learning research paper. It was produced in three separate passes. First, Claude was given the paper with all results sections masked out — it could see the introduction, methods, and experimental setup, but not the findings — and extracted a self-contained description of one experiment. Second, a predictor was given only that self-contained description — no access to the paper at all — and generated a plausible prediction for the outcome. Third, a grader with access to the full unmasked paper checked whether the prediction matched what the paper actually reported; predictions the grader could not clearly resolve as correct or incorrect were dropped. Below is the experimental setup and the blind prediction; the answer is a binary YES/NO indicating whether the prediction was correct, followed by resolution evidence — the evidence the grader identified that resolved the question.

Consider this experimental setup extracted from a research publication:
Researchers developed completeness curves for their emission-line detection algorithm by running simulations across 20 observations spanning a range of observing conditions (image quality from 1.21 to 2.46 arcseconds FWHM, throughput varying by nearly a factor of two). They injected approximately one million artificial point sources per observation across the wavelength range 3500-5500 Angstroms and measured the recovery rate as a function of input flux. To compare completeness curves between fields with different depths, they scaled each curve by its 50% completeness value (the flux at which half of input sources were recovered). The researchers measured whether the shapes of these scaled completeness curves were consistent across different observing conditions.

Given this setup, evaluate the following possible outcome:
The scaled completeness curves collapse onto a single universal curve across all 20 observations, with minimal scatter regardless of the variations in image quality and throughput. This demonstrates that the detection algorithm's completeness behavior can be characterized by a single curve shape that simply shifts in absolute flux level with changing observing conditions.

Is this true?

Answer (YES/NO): YES